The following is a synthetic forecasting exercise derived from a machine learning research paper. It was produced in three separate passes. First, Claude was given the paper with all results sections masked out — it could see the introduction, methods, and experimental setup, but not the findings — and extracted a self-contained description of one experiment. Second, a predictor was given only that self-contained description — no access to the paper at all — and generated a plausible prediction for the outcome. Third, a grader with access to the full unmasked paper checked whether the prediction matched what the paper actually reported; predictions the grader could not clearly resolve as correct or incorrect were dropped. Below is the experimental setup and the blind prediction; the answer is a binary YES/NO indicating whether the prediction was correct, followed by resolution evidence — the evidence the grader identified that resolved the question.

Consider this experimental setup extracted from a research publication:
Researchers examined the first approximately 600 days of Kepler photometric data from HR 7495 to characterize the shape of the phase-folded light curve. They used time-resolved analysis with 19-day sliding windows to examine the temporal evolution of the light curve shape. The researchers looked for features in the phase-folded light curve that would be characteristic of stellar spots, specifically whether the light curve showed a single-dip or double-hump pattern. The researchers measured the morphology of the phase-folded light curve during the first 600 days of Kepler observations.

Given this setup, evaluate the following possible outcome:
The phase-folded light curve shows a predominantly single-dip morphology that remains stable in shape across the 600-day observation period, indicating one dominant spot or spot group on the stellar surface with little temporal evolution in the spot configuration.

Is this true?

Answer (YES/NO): NO